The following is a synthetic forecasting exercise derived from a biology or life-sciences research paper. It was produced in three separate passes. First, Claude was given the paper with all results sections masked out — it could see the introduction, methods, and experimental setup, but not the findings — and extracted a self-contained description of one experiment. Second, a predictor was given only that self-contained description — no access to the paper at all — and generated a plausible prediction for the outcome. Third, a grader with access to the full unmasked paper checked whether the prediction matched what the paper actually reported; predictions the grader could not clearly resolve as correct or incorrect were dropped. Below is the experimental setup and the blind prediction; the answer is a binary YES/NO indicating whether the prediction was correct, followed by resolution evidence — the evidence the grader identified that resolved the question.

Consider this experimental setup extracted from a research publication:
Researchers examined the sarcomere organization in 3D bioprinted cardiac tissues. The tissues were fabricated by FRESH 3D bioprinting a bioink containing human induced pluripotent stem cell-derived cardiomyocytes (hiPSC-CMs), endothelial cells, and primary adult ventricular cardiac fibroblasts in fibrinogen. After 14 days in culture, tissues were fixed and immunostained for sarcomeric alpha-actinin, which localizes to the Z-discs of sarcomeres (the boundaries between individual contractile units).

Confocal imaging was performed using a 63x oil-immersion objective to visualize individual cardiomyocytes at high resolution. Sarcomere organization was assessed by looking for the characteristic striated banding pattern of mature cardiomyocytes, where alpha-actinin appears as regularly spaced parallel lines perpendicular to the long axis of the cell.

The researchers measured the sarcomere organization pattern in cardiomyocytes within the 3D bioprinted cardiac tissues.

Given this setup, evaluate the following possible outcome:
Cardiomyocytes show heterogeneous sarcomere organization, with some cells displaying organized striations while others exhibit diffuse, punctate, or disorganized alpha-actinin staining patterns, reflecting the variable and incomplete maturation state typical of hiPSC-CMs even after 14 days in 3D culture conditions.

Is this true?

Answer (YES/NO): NO